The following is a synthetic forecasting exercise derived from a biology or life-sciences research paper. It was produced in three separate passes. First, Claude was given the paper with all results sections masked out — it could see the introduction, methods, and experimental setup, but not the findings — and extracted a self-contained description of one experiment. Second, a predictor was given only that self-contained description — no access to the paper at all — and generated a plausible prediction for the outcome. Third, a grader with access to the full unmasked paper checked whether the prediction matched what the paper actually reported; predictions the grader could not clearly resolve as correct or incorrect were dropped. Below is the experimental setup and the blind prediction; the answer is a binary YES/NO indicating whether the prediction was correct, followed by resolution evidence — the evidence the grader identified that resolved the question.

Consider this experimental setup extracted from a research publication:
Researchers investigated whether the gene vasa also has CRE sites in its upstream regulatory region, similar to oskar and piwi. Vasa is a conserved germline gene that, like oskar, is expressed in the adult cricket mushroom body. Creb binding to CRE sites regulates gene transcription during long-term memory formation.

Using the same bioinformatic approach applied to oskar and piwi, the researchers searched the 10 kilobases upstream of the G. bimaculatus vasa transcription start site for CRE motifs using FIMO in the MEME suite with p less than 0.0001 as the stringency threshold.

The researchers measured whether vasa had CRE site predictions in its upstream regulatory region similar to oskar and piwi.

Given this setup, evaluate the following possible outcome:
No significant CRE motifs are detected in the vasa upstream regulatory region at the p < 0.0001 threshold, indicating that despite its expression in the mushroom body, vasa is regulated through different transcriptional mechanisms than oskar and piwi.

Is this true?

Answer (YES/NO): YES